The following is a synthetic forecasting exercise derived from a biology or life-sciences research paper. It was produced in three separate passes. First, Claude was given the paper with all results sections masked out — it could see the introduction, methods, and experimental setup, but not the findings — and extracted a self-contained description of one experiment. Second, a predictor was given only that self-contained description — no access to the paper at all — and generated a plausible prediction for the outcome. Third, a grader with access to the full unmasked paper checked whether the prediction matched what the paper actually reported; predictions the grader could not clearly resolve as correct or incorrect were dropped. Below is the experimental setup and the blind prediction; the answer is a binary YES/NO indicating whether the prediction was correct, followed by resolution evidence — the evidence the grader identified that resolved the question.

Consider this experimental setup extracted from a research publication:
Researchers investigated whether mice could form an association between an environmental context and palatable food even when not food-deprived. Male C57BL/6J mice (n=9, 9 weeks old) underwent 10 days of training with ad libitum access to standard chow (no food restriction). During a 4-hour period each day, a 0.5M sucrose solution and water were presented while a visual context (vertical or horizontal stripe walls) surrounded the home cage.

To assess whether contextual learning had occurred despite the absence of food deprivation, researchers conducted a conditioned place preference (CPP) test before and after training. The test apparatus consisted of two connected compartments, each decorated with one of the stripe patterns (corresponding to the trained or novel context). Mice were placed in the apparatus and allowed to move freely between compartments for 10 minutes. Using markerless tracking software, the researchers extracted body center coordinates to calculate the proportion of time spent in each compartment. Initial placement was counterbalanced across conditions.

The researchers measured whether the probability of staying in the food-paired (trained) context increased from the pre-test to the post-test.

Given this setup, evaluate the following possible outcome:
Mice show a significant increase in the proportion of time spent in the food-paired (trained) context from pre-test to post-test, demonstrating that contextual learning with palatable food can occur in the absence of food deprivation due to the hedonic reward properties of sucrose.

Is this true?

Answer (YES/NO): YES